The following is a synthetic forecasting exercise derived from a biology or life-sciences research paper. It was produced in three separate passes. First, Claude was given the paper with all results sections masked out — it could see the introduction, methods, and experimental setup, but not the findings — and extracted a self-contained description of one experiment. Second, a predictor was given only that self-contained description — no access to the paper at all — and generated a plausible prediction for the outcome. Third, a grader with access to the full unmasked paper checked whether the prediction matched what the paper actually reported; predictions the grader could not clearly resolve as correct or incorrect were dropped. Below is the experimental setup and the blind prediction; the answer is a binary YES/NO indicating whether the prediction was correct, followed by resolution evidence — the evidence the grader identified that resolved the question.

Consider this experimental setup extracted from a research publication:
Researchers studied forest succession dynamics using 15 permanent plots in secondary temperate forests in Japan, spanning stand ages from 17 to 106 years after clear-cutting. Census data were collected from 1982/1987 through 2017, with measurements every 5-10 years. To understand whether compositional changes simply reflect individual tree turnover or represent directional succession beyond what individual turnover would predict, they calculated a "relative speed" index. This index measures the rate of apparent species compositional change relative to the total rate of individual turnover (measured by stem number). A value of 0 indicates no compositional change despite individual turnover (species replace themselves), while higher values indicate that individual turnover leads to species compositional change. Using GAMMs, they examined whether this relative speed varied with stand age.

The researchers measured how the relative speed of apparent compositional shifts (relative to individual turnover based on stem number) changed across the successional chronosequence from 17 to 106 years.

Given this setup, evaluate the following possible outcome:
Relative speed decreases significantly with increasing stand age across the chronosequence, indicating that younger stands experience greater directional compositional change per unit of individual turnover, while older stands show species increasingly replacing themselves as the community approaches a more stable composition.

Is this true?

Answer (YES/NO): NO